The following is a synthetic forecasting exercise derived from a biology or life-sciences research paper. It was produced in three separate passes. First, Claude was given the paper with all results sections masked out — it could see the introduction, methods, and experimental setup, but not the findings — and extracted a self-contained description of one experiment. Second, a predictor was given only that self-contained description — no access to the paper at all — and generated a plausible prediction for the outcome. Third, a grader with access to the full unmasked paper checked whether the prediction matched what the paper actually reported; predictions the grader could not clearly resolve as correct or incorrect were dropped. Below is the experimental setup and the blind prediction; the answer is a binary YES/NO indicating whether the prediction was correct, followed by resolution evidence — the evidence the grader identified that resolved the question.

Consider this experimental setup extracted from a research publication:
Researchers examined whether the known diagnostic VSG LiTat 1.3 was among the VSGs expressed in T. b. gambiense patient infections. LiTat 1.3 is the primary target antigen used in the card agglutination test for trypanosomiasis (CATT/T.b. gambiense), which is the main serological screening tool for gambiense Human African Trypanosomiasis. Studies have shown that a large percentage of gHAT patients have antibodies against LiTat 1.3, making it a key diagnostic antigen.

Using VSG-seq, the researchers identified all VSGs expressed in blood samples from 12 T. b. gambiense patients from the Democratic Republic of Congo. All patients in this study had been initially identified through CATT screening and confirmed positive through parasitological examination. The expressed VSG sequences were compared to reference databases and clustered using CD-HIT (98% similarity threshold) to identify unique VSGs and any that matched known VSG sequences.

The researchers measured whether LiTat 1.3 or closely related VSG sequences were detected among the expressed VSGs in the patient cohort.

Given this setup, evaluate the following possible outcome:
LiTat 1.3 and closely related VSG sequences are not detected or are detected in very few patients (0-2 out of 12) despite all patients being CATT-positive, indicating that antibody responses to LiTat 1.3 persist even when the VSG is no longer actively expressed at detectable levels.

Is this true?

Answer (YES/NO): YES